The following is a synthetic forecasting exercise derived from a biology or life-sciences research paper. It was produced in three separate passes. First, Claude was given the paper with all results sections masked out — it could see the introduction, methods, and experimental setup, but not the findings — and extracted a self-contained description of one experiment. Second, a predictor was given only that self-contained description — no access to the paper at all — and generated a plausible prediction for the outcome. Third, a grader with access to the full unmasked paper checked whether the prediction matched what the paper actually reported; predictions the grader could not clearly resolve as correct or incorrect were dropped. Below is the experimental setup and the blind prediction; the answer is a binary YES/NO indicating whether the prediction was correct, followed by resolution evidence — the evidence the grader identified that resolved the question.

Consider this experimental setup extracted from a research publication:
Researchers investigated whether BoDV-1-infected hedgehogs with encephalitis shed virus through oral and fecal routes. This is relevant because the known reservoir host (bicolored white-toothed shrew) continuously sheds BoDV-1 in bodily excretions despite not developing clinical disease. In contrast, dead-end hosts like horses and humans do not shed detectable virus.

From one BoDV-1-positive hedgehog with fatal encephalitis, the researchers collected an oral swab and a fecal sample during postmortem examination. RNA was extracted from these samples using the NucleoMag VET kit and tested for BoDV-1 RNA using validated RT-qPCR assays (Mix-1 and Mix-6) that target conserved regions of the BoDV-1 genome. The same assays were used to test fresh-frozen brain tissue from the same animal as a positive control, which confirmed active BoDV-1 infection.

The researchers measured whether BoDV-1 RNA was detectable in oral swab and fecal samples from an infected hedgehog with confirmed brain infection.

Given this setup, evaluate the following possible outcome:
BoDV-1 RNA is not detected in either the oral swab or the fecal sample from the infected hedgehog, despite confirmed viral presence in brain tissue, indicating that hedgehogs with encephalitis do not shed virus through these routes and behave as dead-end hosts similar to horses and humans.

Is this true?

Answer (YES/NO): YES